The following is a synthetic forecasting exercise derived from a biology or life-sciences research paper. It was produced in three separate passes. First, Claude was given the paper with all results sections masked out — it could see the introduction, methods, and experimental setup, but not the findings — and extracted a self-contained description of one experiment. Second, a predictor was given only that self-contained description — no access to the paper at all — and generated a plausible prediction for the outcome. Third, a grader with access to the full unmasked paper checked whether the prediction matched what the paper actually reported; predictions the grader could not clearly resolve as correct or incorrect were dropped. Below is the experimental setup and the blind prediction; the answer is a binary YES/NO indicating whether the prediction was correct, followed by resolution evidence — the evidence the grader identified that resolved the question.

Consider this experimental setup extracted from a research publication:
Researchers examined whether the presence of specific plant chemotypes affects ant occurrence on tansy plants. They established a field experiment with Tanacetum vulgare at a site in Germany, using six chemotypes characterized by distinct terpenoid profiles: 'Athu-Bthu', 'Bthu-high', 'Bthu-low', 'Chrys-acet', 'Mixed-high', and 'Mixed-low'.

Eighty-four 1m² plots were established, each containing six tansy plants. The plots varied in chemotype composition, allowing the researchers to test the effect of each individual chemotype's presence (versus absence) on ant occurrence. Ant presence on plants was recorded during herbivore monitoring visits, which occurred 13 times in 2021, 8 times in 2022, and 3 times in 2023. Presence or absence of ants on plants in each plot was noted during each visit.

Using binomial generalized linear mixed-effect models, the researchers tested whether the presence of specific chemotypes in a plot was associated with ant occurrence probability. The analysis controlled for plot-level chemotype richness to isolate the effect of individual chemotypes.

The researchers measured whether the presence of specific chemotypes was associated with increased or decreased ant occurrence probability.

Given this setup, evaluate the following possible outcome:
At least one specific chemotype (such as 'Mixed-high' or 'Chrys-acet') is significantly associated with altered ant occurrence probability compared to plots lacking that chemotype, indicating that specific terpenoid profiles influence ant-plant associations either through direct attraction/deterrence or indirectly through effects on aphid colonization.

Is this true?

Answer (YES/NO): NO